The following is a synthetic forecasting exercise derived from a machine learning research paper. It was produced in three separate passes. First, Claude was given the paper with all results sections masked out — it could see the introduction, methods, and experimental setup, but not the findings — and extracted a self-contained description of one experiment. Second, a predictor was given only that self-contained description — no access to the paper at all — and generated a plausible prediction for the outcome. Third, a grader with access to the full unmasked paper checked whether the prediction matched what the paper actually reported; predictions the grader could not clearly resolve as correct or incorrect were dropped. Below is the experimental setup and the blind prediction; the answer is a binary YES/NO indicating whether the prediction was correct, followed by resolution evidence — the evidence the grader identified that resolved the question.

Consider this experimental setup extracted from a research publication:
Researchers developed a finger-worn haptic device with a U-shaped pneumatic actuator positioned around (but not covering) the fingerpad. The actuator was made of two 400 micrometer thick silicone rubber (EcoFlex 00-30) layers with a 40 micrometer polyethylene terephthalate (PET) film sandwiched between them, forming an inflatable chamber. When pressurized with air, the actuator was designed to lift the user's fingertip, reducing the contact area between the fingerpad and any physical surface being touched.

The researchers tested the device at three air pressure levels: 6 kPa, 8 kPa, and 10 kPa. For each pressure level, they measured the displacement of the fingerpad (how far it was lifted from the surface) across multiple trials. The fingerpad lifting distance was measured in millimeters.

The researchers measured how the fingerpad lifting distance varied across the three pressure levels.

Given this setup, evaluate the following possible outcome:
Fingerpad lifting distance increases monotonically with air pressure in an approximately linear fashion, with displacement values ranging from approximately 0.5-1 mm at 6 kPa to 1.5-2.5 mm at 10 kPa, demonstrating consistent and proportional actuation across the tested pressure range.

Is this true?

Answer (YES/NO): NO